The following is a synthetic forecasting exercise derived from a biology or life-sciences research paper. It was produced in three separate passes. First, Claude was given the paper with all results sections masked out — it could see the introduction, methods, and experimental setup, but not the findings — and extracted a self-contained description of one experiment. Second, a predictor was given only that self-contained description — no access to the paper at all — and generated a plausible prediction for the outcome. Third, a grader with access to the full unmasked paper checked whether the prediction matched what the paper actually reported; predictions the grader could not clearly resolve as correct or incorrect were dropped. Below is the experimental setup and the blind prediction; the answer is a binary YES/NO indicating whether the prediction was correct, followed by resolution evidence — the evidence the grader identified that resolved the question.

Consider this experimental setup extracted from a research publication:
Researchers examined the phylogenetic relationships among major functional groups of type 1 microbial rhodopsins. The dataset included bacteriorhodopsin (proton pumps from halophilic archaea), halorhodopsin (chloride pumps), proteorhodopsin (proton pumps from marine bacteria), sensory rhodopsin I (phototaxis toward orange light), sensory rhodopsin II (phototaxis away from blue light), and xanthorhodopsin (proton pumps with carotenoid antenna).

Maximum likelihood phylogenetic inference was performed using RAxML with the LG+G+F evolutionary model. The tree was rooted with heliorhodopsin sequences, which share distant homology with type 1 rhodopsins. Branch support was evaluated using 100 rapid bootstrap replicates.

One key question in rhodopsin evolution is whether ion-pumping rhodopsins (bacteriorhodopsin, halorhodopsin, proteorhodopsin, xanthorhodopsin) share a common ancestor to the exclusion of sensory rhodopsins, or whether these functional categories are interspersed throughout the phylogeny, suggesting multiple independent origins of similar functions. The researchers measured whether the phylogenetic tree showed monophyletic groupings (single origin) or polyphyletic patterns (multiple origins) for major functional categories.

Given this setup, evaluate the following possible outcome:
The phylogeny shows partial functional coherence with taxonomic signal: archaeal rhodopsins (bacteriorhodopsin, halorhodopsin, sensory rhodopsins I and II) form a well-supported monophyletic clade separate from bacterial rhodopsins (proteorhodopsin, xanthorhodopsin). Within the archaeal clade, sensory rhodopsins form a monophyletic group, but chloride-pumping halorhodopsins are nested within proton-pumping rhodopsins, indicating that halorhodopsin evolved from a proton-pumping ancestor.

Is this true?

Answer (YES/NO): NO